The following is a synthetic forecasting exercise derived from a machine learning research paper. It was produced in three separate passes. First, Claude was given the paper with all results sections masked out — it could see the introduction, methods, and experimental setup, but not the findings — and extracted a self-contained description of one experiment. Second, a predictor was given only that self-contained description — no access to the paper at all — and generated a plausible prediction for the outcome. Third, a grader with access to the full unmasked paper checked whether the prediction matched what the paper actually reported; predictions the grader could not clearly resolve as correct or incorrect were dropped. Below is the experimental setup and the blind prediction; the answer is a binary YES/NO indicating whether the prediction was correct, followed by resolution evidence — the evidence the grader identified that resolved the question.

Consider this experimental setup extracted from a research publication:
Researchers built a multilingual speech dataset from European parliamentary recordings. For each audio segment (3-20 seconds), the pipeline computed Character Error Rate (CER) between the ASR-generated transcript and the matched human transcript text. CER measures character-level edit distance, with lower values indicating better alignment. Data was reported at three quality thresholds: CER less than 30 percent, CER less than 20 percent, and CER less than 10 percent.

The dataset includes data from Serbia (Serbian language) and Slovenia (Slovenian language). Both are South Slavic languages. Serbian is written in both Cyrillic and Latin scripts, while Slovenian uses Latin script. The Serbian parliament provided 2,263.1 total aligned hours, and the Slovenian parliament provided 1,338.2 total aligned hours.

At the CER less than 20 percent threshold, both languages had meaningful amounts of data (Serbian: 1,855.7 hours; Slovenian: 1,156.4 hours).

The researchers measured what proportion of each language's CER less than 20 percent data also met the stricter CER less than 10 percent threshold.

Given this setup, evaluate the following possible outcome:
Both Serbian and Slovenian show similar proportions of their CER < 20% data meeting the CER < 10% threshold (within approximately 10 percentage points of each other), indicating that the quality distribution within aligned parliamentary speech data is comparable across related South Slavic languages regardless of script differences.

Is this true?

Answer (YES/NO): YES